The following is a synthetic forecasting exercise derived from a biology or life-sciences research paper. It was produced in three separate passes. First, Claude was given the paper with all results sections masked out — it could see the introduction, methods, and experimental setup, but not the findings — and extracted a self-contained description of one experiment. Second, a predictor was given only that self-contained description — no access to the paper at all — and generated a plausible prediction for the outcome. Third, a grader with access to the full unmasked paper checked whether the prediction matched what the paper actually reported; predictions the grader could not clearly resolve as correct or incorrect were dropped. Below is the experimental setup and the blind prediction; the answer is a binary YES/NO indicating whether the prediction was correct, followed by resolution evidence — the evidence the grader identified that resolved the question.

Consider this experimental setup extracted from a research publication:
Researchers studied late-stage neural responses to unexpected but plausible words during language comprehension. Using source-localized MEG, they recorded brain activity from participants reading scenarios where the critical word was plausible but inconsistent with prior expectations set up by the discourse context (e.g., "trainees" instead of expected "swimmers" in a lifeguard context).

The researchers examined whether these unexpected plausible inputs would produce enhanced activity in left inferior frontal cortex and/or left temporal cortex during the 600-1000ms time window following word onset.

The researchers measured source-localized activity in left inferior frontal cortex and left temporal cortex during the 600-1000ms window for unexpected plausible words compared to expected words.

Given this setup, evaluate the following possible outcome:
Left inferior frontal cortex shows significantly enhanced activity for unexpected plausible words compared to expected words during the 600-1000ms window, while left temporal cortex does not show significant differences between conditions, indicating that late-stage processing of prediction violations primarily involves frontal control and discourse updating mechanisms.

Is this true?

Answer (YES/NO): NO